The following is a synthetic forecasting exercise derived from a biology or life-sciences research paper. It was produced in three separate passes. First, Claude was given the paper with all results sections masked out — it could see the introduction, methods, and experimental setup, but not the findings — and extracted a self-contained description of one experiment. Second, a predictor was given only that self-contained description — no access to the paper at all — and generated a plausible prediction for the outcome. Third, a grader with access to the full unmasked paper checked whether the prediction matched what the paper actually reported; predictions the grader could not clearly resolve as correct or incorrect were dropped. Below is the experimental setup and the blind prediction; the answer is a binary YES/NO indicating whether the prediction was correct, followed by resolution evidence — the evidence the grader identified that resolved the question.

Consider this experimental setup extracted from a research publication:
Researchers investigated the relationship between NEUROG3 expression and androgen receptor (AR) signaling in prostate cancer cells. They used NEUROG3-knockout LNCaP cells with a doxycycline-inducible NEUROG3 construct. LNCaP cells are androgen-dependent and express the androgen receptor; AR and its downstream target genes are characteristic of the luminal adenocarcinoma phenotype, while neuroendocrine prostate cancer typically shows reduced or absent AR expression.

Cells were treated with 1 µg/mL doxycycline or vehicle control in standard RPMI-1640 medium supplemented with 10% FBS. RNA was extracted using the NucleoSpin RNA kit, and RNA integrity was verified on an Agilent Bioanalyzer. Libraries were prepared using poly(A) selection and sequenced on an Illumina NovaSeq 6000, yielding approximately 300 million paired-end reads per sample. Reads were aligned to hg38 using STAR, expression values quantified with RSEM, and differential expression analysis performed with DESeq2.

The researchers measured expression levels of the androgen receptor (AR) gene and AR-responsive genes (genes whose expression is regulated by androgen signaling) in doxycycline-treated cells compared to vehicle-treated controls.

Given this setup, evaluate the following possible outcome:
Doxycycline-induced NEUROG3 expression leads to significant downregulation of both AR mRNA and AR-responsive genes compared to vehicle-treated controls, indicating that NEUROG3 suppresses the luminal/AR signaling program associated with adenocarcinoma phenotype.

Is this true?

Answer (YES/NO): YES